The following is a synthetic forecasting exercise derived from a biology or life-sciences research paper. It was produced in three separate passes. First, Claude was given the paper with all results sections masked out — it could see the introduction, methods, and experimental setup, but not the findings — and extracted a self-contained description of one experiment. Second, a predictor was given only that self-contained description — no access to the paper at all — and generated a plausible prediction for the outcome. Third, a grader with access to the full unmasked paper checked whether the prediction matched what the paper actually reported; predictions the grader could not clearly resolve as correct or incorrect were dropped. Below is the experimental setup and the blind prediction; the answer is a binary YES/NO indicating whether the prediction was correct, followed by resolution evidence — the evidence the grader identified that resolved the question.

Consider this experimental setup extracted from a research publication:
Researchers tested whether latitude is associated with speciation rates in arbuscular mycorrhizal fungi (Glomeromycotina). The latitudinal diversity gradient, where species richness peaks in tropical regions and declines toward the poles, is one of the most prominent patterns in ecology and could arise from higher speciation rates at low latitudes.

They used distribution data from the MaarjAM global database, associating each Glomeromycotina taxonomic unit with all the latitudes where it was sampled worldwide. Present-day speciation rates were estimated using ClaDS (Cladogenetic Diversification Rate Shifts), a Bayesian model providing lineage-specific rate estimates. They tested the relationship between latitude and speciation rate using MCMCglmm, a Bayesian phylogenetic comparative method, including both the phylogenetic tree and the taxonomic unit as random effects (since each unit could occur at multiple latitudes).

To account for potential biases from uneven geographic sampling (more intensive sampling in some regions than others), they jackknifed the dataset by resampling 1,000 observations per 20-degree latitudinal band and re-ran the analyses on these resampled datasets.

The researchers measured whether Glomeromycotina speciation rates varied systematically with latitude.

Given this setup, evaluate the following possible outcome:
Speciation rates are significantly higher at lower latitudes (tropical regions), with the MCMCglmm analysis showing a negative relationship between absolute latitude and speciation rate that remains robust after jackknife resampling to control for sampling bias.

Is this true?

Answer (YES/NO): NO